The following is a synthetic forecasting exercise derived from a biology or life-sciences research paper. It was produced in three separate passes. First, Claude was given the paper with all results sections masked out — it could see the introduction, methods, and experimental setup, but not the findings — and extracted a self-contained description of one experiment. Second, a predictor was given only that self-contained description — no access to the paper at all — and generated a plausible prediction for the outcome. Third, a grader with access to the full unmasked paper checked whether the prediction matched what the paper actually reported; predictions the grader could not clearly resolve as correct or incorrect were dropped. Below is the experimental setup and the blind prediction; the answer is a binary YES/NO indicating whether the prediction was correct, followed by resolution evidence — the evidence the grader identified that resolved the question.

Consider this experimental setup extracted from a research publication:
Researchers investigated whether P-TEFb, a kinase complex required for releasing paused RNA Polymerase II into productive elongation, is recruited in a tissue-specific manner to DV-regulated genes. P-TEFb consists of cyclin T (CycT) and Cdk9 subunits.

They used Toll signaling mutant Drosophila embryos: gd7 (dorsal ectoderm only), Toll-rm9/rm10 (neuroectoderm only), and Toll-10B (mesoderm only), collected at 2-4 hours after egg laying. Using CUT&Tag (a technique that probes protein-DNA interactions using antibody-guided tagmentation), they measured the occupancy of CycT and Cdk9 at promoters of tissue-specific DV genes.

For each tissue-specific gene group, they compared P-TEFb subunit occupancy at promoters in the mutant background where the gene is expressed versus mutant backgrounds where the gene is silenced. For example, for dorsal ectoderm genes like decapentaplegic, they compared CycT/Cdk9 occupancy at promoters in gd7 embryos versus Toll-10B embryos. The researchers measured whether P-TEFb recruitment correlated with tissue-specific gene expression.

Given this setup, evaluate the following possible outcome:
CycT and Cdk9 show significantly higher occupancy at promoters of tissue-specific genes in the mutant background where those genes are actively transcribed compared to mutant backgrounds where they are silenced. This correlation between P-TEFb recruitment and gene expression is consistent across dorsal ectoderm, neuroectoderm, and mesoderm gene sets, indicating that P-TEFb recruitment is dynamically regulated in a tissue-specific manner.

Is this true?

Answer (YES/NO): YES